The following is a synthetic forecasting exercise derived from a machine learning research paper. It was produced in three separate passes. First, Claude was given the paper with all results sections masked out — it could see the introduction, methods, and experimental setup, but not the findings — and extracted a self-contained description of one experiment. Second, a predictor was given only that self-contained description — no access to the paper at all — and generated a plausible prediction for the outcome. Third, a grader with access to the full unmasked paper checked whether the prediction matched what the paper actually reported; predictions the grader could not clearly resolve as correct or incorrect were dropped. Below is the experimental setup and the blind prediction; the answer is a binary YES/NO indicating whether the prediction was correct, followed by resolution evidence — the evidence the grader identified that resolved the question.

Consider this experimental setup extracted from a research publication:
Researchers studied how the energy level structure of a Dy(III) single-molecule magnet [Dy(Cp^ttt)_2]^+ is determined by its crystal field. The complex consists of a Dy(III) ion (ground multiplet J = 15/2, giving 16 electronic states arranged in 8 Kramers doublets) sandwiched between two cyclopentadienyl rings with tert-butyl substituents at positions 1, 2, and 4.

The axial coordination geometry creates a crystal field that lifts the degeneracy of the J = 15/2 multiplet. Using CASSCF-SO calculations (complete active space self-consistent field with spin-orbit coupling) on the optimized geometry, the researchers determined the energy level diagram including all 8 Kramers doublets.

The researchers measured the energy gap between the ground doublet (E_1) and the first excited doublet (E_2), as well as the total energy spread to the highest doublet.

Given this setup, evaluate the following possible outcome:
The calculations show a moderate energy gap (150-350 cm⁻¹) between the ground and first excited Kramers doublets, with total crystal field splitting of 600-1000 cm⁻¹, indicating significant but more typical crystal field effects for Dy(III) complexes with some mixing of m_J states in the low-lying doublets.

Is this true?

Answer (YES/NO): NO